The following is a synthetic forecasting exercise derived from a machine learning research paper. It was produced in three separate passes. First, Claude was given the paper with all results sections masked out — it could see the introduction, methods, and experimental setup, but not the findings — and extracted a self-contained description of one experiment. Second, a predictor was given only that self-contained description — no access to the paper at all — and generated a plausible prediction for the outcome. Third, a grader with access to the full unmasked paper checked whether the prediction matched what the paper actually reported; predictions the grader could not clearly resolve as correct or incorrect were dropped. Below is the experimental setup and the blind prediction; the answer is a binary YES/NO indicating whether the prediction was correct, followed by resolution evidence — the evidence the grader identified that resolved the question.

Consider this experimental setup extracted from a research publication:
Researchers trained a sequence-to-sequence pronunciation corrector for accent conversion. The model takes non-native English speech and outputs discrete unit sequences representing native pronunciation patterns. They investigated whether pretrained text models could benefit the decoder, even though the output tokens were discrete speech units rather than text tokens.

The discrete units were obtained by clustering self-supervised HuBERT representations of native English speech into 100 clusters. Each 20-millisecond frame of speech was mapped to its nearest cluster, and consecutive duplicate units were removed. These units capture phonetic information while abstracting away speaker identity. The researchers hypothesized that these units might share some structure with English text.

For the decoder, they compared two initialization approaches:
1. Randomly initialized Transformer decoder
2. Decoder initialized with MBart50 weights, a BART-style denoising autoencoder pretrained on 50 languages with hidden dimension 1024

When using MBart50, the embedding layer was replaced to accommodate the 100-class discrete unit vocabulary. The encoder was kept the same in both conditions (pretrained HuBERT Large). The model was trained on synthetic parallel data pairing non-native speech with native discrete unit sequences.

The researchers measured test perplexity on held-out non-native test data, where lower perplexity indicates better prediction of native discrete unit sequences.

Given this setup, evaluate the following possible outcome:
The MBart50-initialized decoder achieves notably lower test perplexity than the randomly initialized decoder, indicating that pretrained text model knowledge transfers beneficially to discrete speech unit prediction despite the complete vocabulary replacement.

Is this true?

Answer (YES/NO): NO